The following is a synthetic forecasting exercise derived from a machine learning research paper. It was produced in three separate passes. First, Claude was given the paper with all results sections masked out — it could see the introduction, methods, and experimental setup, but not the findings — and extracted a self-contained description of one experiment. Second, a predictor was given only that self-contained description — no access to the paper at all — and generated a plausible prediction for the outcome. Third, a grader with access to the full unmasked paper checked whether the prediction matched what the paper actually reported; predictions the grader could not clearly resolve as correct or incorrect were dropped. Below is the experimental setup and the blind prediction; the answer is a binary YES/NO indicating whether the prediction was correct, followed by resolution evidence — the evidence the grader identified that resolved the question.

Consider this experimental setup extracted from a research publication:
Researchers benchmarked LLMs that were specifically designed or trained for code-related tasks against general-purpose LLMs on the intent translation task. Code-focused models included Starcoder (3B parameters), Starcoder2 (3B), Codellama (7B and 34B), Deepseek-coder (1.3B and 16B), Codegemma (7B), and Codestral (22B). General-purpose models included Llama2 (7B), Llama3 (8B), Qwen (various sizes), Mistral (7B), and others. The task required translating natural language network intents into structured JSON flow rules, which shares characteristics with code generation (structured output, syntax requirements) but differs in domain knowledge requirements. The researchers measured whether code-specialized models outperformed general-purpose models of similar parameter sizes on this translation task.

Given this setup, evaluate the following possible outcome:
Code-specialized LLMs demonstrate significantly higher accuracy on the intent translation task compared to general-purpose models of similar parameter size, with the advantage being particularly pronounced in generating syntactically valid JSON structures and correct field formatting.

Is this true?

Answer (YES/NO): NO